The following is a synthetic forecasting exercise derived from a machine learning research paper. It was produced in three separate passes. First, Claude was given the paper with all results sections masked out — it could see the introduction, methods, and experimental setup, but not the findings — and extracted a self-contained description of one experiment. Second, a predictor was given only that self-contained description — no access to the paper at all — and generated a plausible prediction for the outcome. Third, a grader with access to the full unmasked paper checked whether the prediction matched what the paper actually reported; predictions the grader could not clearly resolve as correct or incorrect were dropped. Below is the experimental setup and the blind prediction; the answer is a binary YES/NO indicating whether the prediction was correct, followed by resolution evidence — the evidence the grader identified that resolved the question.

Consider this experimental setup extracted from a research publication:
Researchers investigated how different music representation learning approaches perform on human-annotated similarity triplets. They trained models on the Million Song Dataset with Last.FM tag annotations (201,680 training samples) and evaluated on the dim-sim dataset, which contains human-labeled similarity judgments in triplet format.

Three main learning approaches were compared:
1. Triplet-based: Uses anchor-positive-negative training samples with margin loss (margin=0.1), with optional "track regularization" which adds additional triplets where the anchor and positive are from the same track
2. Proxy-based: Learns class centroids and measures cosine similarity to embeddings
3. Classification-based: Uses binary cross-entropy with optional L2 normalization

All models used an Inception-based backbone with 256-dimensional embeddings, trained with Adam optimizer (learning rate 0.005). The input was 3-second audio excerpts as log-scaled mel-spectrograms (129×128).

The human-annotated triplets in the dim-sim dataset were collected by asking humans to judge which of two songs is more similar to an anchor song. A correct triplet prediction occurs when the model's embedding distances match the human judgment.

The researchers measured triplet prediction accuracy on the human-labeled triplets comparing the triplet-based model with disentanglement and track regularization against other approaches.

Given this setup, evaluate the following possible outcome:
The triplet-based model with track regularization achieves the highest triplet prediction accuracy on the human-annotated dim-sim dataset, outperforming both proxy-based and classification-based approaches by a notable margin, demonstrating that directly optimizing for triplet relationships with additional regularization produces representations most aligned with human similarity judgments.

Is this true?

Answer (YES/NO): YES